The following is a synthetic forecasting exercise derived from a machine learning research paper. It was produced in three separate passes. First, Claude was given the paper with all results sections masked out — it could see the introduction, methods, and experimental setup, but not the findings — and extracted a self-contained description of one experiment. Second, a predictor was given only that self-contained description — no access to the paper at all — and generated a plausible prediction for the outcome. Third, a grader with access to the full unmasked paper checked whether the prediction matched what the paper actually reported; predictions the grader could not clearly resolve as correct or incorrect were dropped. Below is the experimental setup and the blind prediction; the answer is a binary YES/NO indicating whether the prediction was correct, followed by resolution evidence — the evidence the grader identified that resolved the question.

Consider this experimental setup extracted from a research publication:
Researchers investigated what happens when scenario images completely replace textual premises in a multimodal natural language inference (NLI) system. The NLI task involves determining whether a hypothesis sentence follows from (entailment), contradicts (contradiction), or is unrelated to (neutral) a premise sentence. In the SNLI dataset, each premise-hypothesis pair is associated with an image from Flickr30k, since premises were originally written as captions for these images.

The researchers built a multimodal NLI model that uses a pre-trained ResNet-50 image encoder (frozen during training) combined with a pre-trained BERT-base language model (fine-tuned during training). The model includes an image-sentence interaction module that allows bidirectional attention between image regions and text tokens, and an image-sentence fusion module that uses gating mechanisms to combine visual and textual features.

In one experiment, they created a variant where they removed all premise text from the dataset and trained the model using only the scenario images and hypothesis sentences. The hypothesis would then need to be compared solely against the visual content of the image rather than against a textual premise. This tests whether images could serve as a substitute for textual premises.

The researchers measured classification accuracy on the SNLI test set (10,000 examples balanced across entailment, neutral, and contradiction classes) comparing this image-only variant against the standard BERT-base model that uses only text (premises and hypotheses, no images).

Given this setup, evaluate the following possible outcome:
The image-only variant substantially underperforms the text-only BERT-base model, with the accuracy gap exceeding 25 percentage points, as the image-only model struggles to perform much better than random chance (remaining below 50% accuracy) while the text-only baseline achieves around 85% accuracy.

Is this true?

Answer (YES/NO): NO